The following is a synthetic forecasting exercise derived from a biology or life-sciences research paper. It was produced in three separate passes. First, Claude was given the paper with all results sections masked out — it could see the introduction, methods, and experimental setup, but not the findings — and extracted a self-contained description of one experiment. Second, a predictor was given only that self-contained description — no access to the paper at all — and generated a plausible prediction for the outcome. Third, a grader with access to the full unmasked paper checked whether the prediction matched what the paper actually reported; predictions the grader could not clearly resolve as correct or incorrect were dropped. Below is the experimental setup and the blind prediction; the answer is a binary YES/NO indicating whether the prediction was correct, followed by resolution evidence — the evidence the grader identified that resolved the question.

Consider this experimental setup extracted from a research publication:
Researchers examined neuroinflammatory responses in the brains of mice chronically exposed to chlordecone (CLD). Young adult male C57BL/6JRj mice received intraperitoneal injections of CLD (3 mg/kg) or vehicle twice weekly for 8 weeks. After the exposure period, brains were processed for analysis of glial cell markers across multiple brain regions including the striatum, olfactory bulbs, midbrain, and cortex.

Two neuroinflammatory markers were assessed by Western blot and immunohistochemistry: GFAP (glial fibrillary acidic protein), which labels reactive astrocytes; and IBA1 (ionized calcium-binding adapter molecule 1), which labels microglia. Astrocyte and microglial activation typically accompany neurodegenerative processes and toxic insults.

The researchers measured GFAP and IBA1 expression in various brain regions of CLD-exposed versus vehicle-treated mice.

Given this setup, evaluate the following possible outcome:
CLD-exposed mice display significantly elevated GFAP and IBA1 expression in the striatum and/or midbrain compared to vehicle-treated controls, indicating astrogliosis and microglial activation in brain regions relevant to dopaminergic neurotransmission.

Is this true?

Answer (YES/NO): NO